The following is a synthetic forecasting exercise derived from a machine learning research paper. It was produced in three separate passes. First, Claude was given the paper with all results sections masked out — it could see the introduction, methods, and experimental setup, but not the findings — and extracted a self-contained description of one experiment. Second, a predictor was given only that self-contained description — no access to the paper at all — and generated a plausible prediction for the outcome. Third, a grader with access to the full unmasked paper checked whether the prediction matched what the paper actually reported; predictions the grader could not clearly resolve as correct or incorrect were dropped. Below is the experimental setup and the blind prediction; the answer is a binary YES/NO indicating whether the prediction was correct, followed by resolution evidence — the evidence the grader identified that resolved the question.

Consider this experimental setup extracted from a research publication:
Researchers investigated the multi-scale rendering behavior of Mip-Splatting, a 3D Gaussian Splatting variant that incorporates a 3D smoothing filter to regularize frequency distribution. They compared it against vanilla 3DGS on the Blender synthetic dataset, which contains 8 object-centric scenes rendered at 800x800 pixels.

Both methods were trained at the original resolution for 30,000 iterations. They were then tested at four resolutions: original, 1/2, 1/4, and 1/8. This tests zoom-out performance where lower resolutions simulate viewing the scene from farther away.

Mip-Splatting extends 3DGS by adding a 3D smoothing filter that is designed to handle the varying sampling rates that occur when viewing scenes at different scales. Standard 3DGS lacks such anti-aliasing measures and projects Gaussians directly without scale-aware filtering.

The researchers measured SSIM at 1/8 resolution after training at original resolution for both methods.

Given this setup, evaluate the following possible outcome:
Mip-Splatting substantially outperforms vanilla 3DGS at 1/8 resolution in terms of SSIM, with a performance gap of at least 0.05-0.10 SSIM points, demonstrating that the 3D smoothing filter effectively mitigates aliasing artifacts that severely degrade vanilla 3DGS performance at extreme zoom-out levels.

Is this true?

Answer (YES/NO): YES